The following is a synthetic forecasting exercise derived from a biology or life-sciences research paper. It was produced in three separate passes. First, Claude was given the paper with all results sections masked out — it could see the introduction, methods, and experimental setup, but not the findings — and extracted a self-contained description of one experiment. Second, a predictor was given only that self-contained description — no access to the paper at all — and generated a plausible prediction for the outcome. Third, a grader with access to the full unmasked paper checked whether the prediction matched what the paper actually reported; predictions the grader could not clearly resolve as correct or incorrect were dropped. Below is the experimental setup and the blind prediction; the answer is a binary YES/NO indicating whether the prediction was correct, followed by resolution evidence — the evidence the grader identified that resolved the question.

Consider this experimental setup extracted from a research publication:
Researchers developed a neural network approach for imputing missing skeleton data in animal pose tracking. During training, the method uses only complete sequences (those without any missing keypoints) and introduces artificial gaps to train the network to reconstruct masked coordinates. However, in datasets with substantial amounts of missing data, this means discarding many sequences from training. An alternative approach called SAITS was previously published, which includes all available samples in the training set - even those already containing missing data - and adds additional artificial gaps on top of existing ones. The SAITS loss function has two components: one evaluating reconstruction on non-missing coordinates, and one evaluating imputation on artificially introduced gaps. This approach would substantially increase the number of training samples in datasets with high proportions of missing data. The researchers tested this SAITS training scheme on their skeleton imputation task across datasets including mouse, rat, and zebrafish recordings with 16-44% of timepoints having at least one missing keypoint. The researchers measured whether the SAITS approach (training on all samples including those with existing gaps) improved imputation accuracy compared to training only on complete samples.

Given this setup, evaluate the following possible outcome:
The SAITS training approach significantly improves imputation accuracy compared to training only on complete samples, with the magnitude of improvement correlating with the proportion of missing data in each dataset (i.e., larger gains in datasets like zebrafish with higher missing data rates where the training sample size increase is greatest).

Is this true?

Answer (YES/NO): NO